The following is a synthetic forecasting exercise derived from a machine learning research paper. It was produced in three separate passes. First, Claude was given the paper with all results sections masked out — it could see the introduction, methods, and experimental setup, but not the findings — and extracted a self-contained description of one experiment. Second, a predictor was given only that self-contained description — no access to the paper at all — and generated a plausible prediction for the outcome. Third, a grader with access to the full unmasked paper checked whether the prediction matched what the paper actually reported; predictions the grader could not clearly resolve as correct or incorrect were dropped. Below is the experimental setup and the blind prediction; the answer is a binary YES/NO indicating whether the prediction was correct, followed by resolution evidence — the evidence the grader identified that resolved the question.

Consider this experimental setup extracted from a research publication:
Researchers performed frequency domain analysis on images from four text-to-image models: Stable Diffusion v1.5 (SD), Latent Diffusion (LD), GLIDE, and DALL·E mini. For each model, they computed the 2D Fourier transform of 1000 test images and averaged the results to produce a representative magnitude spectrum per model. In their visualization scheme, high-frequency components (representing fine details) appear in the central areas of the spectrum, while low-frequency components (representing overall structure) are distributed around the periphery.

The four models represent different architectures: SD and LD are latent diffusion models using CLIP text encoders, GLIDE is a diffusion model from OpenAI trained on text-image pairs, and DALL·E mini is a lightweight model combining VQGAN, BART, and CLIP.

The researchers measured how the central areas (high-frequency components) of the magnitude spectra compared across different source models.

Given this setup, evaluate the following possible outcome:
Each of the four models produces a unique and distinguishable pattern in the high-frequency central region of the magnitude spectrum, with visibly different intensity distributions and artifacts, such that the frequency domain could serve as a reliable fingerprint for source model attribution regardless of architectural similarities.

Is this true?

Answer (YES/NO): NO